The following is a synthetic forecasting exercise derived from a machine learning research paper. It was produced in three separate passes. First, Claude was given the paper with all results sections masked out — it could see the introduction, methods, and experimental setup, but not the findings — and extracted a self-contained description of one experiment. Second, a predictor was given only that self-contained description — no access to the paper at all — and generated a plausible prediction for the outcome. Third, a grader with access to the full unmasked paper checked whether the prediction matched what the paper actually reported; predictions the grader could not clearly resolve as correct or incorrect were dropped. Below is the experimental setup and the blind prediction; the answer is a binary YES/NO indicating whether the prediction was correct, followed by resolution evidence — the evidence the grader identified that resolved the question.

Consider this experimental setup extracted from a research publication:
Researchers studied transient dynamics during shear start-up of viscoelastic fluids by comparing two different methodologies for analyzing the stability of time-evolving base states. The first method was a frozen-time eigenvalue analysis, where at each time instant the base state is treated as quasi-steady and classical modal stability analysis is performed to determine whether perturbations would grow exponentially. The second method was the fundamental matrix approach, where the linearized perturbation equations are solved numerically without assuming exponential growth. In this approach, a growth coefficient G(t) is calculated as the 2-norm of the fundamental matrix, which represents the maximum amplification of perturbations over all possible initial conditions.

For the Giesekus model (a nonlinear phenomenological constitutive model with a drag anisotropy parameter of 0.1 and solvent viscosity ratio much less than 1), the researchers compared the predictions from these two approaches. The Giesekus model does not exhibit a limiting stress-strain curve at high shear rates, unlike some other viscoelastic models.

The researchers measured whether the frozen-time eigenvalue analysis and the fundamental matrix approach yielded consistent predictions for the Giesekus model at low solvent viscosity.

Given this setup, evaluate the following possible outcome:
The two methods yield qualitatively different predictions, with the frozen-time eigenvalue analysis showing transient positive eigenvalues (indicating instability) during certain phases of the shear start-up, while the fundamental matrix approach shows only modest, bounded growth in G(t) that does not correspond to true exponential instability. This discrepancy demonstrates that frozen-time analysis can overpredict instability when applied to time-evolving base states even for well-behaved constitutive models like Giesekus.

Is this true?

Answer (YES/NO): NO